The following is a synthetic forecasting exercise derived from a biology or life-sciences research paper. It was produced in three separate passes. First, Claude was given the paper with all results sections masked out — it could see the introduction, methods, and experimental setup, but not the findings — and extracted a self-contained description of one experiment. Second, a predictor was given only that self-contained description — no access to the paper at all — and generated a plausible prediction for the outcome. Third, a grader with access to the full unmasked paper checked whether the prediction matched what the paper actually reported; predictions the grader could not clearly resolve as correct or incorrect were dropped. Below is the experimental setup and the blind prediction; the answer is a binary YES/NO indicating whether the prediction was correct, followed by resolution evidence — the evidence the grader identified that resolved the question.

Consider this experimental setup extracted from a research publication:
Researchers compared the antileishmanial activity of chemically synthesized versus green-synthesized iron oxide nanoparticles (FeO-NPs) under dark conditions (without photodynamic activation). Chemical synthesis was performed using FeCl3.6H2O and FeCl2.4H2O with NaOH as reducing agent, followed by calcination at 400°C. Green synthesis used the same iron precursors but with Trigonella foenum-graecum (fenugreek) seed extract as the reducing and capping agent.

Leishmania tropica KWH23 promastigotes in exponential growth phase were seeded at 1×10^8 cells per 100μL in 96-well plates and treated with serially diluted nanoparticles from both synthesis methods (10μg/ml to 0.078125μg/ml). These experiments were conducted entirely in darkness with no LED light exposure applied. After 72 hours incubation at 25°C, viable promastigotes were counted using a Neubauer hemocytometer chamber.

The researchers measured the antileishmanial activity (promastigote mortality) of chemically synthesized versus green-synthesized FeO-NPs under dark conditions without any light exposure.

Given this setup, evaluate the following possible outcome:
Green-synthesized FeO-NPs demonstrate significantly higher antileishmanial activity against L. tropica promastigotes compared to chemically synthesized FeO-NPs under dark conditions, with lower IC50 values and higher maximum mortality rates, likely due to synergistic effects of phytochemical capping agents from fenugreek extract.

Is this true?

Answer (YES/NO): YES